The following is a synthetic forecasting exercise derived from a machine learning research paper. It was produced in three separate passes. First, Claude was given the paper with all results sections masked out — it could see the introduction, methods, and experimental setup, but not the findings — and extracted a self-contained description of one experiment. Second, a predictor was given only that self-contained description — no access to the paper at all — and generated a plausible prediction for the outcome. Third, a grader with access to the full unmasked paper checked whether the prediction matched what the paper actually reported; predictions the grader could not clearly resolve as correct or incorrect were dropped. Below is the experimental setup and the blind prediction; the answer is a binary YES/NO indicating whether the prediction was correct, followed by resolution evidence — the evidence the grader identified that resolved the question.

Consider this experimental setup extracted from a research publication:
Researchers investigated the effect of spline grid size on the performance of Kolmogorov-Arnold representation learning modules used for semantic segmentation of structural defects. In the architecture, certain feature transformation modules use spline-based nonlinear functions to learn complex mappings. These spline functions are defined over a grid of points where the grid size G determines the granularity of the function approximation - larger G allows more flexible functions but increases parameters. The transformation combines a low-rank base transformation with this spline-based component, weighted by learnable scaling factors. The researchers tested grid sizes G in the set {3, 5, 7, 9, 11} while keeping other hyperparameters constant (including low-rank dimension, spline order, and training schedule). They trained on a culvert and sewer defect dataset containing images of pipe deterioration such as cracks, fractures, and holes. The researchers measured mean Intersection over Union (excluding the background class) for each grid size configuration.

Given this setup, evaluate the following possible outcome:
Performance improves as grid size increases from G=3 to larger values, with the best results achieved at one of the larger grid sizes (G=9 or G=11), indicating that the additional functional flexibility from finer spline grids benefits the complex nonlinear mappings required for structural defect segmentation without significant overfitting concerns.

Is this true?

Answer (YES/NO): NO